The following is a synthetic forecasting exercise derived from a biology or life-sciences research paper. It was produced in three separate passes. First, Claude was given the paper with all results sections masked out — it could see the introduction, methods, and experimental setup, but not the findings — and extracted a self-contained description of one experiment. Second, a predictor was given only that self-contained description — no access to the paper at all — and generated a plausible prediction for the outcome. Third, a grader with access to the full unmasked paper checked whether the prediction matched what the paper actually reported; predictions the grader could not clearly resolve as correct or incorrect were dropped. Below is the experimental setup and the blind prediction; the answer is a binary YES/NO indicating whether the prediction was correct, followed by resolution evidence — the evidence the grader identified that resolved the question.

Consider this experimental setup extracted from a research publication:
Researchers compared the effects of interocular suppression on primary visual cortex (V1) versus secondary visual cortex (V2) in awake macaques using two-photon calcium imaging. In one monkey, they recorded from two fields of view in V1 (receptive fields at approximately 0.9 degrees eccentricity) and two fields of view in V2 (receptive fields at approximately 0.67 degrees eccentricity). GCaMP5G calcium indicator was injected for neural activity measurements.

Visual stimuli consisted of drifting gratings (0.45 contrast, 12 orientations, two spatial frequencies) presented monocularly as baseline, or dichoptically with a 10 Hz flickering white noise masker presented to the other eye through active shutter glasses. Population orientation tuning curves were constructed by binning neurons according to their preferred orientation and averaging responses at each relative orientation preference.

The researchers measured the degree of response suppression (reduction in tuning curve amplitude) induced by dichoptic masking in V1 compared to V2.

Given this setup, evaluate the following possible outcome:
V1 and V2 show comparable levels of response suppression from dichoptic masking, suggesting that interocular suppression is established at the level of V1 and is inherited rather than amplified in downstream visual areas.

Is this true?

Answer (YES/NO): YES